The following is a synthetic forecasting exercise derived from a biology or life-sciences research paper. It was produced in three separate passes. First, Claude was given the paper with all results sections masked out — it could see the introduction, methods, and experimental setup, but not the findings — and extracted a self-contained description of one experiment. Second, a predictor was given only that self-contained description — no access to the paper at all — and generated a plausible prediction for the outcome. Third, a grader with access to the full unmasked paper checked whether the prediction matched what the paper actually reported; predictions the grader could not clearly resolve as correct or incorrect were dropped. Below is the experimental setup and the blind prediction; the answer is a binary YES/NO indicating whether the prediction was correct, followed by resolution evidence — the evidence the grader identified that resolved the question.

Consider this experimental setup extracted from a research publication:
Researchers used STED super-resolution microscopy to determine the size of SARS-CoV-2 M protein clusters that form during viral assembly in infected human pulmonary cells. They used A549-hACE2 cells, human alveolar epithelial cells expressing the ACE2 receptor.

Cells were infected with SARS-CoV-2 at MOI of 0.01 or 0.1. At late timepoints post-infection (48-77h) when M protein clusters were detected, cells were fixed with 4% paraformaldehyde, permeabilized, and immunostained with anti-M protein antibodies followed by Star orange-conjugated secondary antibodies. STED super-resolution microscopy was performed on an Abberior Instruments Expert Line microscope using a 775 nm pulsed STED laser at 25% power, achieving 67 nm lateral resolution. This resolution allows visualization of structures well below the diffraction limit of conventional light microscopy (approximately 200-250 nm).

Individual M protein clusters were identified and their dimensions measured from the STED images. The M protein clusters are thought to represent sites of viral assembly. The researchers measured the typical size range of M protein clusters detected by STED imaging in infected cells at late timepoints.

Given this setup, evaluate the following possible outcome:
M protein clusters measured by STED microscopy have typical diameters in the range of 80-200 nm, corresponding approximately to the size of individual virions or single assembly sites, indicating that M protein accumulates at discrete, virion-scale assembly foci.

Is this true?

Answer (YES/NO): NO